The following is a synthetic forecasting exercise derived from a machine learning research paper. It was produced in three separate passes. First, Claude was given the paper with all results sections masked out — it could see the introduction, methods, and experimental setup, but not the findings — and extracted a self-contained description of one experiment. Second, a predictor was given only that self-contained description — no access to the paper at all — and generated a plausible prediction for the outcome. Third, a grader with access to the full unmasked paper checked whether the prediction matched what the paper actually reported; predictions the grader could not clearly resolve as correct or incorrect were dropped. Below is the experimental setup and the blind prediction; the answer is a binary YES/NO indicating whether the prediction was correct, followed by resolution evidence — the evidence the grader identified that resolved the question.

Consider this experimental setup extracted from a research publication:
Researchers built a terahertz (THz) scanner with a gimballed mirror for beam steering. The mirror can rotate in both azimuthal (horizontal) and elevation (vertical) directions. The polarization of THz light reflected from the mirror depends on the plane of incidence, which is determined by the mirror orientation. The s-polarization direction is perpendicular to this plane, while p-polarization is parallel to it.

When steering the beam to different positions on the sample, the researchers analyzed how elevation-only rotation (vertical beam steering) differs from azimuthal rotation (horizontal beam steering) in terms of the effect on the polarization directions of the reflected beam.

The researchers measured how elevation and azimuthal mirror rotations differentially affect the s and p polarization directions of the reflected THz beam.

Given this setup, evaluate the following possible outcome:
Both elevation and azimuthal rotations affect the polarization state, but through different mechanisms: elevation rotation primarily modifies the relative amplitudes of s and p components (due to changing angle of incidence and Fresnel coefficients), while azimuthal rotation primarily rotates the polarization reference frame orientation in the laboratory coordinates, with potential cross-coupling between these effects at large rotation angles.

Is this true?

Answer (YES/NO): NO